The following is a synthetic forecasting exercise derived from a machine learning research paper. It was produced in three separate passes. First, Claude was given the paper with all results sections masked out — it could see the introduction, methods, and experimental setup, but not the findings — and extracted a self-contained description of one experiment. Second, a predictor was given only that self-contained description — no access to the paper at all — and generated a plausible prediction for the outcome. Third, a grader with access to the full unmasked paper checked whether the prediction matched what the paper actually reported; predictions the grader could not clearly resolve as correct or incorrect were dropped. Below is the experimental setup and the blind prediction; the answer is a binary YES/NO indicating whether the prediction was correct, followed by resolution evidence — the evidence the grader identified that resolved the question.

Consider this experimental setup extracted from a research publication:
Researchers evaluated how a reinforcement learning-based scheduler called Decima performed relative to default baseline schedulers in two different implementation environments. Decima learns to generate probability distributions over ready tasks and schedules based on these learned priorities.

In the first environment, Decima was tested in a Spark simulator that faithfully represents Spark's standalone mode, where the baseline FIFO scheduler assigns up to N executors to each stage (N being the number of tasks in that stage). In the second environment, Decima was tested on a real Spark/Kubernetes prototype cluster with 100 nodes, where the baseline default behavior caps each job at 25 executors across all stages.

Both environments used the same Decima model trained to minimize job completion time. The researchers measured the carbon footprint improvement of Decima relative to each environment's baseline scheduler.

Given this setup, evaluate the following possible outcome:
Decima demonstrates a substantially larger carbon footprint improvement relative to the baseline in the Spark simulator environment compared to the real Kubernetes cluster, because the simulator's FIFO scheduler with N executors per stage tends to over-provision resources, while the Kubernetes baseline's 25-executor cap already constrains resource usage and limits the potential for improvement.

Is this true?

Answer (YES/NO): YES